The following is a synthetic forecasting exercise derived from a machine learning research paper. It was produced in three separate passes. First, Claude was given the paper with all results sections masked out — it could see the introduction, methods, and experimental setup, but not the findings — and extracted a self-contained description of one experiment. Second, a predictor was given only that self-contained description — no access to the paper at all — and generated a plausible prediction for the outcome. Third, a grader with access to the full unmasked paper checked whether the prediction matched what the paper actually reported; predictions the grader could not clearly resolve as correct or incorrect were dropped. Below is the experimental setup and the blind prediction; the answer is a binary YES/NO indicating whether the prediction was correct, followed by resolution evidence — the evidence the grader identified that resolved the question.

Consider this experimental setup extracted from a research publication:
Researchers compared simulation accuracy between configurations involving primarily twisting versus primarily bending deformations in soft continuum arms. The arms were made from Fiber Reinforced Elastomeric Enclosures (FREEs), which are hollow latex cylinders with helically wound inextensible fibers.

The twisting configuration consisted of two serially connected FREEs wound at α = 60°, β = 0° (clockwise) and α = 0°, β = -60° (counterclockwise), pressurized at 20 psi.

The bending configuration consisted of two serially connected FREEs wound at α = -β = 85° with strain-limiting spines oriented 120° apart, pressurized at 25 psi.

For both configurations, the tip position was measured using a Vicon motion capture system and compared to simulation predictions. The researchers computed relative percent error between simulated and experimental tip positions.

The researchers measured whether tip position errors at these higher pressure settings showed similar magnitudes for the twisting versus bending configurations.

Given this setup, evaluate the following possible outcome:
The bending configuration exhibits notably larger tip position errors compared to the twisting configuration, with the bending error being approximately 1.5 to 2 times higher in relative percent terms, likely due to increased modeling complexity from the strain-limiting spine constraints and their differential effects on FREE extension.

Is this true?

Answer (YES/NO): NO